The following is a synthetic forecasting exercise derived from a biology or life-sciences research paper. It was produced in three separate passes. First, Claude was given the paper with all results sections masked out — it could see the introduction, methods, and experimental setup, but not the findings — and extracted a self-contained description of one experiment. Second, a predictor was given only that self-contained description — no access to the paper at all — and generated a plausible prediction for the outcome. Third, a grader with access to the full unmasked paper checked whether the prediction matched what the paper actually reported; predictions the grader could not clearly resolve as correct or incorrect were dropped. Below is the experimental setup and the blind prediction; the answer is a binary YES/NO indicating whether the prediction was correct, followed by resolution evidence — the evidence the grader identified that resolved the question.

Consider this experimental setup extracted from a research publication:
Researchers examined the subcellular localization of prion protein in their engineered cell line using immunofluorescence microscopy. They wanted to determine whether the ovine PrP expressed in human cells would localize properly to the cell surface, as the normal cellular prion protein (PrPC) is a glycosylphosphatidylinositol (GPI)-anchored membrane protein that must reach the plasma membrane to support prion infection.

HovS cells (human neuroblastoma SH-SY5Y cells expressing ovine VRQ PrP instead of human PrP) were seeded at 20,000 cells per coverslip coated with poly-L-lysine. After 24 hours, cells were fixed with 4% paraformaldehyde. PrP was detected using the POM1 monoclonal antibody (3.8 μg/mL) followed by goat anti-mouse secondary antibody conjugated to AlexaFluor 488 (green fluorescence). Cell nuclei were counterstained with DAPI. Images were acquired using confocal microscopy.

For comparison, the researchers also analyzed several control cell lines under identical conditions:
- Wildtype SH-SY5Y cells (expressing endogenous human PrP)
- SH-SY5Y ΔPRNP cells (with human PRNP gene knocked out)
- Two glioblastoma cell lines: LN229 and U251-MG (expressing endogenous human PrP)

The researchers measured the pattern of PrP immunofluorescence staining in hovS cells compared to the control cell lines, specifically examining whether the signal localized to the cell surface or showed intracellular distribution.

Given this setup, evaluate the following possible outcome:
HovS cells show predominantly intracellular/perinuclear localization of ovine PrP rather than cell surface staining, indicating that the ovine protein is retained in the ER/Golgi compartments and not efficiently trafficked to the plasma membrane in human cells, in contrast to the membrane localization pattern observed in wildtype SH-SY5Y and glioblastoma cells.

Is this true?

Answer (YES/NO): NO